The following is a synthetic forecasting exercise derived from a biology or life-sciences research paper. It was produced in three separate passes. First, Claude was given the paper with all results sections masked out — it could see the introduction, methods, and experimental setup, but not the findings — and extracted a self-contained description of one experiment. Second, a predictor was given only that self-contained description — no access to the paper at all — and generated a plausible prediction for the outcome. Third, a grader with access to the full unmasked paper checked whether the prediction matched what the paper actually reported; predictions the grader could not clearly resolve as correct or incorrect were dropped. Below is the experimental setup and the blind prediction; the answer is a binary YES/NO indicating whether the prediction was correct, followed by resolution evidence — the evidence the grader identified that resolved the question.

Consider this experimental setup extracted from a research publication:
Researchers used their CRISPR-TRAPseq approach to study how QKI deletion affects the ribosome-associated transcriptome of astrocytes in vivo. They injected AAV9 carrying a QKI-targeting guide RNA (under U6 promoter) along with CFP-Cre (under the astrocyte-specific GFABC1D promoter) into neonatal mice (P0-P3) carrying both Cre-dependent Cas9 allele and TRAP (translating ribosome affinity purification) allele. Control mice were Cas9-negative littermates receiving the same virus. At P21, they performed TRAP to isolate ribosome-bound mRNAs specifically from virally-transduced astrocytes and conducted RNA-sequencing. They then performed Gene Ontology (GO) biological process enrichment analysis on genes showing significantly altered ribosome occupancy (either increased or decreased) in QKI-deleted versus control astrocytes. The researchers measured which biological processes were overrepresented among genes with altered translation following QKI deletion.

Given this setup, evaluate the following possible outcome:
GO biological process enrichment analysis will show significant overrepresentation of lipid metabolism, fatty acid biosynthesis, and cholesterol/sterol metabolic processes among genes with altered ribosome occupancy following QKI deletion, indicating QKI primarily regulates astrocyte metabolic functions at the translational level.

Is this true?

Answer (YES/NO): NO